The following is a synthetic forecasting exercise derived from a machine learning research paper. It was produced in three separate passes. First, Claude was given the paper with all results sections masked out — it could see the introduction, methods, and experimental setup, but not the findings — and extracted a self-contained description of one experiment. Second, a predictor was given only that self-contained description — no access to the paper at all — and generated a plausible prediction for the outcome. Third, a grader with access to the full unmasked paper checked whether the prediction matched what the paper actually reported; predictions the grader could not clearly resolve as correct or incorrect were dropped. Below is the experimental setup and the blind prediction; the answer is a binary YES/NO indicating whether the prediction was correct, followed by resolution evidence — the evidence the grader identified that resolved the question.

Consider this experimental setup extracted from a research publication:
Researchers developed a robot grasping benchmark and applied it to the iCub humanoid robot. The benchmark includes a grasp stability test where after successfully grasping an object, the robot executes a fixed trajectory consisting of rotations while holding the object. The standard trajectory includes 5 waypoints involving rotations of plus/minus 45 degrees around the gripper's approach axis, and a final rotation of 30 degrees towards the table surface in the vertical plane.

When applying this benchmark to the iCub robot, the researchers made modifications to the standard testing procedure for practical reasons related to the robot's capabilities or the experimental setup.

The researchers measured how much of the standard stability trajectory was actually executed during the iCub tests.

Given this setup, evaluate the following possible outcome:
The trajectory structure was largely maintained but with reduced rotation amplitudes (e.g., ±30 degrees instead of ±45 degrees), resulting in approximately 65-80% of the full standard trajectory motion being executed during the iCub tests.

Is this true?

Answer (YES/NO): NO